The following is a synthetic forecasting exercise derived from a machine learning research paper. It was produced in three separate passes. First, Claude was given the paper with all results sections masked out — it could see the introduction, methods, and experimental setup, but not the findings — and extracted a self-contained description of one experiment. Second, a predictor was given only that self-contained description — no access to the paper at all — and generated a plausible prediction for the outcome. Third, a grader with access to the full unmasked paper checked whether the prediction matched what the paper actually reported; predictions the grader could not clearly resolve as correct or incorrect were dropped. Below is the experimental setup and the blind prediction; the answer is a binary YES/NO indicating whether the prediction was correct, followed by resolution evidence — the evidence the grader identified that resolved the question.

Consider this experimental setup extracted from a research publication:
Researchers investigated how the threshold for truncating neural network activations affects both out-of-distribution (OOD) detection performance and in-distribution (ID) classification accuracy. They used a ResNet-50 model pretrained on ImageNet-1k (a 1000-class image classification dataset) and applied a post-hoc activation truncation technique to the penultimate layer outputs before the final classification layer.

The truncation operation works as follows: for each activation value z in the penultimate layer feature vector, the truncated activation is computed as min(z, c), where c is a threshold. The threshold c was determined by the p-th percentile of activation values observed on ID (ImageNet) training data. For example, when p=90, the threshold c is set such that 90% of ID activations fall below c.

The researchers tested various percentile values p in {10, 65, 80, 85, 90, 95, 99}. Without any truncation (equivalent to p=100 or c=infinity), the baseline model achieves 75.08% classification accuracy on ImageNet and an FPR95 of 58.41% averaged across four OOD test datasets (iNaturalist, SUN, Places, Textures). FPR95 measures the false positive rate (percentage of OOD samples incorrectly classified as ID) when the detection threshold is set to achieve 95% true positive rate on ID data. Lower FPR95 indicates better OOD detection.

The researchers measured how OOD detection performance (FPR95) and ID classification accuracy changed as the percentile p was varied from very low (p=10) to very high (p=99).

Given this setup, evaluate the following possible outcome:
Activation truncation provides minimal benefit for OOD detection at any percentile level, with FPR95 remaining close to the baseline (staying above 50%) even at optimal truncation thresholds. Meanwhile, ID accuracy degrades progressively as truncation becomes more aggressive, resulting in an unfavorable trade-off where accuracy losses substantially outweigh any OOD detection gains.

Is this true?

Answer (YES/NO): NO